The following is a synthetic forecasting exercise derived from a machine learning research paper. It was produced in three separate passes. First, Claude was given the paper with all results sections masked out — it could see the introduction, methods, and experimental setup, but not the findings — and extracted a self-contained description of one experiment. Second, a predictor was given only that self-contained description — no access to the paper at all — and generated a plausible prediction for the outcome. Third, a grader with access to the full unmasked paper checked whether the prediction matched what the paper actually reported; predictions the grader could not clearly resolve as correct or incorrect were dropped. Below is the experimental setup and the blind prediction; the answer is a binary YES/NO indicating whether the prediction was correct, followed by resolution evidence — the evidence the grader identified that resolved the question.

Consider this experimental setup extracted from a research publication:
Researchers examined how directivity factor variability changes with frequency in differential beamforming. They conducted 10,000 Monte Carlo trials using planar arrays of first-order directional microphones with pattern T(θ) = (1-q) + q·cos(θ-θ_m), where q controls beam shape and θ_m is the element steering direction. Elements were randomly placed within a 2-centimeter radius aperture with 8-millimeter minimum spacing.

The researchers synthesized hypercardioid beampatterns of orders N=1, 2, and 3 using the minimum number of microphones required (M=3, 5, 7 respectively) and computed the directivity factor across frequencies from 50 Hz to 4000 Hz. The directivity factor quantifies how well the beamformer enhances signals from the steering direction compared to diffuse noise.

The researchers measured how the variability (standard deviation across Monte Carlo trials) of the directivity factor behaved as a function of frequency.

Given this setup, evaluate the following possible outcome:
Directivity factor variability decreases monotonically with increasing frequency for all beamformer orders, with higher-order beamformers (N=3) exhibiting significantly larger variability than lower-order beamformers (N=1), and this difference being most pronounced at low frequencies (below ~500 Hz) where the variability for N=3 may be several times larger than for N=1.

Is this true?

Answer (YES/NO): NO